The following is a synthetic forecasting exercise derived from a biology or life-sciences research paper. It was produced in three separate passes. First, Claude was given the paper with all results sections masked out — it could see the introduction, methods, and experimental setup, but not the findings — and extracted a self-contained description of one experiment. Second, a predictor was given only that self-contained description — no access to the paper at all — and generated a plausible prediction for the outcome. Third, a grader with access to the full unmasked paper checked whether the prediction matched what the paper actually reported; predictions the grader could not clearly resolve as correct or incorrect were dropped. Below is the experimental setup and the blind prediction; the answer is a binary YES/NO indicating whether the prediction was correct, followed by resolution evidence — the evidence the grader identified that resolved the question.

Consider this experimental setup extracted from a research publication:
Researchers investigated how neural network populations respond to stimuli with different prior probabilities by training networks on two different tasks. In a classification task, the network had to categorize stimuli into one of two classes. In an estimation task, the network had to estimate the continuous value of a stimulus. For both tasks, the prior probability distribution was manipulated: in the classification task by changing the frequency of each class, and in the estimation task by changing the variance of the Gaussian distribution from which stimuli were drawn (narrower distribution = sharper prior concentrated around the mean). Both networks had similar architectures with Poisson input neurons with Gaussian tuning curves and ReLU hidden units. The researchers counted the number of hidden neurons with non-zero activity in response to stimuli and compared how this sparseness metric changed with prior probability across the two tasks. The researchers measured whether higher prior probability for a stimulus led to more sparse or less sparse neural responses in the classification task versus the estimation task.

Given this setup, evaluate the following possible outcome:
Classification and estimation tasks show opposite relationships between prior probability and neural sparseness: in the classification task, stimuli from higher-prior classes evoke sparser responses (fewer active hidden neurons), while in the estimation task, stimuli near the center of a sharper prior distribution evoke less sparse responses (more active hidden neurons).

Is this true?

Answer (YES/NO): NO